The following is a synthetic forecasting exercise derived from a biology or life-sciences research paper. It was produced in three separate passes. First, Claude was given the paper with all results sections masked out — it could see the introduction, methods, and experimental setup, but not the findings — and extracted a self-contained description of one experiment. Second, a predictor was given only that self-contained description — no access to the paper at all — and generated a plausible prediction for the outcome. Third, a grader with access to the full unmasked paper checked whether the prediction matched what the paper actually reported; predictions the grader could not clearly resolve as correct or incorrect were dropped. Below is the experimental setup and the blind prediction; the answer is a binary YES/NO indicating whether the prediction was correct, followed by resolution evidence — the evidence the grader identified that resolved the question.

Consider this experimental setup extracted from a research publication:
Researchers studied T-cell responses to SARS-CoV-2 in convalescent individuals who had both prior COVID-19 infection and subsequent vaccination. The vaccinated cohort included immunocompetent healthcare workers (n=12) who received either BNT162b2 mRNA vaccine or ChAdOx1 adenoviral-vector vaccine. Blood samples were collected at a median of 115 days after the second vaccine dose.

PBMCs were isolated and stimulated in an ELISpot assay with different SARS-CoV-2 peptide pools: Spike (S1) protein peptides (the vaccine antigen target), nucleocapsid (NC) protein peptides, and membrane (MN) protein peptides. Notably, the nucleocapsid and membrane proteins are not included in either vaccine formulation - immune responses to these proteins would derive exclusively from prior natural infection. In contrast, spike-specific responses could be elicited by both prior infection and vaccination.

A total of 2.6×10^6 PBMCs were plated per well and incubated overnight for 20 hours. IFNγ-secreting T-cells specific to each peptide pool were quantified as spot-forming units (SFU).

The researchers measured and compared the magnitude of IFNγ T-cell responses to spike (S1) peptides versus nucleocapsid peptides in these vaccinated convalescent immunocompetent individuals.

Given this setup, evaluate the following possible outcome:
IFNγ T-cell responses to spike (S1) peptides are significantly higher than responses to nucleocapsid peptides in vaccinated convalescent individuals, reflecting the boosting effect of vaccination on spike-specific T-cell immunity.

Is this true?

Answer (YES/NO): YES